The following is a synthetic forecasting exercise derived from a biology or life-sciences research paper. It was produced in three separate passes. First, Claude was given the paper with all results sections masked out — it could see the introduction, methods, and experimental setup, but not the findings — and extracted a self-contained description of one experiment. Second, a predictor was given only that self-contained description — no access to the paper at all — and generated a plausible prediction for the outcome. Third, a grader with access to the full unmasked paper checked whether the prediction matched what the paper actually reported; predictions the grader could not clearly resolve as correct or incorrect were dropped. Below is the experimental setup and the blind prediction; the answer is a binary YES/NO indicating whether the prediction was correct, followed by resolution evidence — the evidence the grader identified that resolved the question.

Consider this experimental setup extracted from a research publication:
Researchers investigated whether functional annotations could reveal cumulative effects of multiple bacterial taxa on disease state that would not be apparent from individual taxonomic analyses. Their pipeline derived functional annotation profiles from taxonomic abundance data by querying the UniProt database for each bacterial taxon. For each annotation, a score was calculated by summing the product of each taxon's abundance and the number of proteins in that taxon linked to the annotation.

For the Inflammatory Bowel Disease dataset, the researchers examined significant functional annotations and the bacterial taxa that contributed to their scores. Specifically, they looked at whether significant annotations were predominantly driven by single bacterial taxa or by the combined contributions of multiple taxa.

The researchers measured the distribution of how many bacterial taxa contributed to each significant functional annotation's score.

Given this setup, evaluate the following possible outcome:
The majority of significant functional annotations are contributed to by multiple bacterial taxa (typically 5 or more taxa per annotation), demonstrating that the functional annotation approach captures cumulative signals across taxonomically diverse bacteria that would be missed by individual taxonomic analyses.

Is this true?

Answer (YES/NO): YES